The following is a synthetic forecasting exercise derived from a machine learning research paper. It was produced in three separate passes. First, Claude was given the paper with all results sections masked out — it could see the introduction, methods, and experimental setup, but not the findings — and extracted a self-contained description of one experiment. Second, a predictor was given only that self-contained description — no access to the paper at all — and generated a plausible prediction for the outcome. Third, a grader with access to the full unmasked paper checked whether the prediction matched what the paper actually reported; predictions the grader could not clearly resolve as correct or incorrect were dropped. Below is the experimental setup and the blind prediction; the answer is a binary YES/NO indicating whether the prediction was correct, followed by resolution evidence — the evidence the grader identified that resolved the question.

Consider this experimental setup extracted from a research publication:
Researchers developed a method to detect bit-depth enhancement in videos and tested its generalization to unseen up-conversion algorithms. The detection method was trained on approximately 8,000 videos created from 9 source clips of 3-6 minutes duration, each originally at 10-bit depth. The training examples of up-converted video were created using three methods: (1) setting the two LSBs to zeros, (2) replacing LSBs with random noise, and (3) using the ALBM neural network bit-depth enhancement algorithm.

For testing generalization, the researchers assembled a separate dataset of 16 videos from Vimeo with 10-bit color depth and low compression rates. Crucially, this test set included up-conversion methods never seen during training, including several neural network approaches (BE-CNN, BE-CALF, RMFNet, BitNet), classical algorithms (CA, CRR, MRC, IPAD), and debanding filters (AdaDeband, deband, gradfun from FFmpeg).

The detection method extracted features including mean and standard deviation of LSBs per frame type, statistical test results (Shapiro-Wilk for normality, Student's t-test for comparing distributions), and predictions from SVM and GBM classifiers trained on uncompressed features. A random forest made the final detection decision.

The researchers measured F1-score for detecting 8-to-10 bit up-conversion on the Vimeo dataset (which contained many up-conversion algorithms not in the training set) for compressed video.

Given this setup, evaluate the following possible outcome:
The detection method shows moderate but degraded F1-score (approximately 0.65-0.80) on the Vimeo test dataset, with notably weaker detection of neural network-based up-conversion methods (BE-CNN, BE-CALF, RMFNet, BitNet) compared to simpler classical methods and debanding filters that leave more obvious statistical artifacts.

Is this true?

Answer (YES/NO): NO